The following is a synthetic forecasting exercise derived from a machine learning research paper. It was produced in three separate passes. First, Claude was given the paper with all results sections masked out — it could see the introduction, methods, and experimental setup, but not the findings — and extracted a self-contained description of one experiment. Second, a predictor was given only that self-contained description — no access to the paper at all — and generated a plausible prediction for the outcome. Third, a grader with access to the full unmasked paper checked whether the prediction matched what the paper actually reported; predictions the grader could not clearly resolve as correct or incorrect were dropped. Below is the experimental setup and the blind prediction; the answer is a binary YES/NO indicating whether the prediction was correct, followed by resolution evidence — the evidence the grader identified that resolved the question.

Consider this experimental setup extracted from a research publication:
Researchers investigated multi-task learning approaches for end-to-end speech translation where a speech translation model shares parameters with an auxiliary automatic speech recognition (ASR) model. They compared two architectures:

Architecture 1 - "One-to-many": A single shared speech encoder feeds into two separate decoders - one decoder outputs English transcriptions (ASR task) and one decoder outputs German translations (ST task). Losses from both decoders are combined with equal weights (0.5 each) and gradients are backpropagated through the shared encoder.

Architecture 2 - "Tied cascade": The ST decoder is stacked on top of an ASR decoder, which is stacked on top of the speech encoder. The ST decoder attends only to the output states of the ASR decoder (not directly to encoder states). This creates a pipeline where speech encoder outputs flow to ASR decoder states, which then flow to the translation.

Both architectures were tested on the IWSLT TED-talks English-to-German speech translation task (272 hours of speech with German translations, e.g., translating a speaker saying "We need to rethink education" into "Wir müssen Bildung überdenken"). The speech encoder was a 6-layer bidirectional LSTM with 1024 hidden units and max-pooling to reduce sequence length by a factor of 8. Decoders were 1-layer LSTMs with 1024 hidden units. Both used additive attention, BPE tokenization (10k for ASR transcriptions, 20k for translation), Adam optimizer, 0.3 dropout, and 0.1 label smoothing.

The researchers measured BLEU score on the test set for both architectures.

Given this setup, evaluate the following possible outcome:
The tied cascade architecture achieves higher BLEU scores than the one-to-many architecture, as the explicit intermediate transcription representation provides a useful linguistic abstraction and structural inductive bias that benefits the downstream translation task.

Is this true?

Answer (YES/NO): NO